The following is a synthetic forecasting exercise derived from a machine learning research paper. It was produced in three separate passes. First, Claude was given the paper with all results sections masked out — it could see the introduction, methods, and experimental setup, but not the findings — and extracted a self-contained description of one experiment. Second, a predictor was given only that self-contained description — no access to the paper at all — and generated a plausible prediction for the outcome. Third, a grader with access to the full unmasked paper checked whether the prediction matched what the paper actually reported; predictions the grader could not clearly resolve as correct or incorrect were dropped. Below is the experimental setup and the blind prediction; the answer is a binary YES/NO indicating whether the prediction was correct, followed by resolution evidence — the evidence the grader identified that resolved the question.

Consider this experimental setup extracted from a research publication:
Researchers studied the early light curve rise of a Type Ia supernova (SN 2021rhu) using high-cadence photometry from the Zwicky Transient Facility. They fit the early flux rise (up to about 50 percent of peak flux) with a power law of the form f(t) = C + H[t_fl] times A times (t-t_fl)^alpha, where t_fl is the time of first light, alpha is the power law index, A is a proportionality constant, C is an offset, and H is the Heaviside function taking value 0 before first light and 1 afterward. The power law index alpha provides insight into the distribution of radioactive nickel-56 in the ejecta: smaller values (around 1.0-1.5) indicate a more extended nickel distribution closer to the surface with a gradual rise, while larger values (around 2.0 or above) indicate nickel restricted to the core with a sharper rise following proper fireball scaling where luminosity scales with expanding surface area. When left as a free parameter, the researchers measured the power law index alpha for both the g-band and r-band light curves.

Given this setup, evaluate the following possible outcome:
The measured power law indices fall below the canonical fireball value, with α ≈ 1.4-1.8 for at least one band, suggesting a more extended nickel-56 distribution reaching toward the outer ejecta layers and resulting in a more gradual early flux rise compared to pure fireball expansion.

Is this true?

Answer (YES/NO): NO